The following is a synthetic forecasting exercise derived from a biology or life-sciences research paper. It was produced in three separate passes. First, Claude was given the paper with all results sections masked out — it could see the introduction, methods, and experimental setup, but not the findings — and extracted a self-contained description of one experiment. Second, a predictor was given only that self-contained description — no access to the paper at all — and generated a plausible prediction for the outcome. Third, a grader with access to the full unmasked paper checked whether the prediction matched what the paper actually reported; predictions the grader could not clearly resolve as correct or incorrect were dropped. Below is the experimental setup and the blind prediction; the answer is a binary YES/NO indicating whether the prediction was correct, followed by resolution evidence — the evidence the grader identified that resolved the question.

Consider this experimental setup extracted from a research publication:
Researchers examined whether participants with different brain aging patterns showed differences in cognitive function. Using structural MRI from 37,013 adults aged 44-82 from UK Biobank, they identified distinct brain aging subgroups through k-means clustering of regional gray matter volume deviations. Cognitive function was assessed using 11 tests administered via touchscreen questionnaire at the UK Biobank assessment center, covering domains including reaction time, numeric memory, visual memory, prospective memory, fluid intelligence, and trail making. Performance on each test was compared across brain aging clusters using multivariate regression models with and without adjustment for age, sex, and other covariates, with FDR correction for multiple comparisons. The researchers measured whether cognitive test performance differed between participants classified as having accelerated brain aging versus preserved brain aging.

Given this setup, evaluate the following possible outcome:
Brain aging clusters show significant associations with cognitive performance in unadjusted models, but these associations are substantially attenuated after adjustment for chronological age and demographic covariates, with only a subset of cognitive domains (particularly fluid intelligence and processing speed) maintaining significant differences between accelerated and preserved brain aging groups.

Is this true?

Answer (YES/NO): NO